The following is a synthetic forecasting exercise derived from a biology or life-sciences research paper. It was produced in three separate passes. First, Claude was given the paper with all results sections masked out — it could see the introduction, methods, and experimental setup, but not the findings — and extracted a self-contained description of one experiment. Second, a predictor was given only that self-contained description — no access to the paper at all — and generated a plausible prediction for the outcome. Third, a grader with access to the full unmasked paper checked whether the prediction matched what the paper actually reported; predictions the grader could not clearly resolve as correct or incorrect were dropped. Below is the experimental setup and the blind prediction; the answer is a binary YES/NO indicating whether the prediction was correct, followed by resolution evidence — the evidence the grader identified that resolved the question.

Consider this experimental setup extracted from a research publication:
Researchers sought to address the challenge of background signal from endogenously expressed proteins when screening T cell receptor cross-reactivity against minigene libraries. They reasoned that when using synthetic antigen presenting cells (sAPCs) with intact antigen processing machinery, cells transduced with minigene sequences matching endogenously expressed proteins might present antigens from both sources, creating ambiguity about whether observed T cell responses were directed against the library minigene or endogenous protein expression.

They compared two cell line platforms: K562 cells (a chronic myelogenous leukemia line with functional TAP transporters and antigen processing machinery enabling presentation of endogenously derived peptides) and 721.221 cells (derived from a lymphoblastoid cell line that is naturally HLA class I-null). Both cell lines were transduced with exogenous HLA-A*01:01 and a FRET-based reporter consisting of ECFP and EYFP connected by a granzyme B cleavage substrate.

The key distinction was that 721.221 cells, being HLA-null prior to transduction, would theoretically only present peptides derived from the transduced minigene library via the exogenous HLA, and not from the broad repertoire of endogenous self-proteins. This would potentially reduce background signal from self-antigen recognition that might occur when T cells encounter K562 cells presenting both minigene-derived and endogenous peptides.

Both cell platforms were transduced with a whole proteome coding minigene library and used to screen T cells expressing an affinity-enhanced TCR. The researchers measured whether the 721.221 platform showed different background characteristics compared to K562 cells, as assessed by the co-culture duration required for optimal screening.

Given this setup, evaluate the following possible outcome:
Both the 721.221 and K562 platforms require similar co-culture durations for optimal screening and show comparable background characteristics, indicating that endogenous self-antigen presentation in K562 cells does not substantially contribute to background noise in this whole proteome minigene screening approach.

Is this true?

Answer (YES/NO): NO